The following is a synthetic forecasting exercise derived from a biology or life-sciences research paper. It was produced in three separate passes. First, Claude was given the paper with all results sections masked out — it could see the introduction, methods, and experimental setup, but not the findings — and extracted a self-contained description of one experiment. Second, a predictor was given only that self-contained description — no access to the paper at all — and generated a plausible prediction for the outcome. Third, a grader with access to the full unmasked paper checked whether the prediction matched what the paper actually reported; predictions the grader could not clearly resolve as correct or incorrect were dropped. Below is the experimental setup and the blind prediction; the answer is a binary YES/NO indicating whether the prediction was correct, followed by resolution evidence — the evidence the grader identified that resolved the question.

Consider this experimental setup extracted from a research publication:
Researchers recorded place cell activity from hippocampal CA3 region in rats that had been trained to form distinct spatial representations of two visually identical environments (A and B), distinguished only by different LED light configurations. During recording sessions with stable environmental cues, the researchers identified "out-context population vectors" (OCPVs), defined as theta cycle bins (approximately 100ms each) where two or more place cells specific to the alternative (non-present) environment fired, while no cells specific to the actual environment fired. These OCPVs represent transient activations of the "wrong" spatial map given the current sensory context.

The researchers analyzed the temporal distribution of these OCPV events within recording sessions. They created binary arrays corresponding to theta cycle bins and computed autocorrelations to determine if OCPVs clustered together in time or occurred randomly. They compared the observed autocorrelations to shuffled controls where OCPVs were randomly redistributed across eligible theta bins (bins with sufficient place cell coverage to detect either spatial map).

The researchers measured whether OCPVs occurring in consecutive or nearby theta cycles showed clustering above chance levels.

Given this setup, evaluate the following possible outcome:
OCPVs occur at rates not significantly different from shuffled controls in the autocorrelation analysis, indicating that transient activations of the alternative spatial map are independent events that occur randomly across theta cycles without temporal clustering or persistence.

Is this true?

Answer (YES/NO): NO